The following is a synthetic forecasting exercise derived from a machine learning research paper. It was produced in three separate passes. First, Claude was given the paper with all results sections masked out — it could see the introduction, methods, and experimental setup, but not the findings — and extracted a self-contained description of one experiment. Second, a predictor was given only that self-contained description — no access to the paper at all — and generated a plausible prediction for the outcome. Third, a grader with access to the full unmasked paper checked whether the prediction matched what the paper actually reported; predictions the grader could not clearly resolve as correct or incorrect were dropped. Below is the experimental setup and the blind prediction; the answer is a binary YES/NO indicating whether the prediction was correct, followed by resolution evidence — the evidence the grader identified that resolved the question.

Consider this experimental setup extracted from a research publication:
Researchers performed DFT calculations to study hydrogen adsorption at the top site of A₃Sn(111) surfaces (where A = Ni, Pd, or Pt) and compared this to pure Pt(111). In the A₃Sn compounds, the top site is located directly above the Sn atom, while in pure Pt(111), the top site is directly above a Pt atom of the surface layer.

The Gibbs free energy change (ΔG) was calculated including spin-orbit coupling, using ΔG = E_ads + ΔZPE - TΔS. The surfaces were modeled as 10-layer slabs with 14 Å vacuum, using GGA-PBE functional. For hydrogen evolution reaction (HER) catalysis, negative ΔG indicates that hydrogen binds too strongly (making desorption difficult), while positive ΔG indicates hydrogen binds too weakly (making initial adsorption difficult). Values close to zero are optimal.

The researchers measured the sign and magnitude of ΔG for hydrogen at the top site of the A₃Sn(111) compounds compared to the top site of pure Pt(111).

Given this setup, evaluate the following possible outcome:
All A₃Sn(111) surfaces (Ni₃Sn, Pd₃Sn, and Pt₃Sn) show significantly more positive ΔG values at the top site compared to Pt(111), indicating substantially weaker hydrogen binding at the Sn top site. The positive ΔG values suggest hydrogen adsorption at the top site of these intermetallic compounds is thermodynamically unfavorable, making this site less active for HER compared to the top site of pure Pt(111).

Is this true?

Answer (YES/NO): YES